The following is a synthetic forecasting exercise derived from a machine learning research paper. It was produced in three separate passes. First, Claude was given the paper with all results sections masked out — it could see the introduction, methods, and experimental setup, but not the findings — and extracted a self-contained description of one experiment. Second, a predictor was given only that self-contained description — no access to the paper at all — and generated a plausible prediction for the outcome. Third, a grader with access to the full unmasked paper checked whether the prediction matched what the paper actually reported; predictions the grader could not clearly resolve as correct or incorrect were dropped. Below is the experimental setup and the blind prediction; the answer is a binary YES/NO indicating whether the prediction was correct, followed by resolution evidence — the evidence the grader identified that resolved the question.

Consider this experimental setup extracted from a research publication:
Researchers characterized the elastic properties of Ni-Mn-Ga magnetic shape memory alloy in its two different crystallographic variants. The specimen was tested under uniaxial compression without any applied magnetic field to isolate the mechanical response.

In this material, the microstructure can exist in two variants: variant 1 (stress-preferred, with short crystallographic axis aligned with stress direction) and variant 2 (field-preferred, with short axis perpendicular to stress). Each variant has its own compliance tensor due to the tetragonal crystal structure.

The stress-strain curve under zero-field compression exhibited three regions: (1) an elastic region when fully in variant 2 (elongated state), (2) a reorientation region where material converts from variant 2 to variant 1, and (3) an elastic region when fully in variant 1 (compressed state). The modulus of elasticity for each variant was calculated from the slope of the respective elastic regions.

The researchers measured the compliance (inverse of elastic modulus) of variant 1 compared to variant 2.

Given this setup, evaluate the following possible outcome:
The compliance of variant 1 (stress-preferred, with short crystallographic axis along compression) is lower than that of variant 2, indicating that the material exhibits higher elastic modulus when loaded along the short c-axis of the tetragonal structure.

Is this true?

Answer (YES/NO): YES